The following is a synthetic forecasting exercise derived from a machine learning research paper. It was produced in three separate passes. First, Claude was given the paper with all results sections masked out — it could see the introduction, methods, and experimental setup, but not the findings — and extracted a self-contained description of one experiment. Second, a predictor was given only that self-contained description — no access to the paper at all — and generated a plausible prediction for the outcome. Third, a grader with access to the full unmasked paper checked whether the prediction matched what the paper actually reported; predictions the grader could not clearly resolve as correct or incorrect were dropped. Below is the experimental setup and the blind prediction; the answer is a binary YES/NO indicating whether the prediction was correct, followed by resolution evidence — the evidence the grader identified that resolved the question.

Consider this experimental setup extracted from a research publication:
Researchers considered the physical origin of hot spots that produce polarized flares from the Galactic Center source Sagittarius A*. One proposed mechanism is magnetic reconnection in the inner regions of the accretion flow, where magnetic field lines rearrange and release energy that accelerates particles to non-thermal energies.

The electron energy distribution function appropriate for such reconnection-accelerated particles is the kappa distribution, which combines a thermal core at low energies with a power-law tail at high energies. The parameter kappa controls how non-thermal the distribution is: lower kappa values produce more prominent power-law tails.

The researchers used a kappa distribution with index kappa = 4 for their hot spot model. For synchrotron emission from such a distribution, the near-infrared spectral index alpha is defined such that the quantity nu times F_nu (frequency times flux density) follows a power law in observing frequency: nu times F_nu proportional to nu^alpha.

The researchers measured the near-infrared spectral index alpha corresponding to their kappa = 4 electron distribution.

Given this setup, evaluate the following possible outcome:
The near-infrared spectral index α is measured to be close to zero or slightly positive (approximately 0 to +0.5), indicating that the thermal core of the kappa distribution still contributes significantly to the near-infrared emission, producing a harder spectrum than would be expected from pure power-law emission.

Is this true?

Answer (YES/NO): YES